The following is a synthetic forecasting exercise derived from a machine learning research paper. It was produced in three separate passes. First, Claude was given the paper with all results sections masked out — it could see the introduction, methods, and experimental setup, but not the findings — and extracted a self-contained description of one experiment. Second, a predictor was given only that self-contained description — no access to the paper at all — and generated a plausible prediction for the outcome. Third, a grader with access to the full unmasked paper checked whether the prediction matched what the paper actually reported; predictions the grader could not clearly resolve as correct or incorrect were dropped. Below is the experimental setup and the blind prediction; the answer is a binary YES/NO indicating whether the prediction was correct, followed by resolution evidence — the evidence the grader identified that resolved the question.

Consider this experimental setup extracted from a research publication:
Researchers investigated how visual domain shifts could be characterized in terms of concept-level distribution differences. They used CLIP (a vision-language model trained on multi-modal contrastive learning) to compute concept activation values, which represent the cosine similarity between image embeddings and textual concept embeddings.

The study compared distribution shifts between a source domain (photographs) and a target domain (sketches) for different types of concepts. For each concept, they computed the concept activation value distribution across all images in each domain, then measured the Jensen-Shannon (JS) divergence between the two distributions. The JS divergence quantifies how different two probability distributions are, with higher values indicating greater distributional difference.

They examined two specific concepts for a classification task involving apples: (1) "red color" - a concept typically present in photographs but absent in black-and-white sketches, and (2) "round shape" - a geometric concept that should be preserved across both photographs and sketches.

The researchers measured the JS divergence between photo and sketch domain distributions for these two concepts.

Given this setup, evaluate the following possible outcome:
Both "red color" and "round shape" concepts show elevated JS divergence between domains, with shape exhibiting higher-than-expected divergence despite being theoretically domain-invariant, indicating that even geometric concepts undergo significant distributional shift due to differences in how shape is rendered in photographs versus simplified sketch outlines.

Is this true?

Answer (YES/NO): NO